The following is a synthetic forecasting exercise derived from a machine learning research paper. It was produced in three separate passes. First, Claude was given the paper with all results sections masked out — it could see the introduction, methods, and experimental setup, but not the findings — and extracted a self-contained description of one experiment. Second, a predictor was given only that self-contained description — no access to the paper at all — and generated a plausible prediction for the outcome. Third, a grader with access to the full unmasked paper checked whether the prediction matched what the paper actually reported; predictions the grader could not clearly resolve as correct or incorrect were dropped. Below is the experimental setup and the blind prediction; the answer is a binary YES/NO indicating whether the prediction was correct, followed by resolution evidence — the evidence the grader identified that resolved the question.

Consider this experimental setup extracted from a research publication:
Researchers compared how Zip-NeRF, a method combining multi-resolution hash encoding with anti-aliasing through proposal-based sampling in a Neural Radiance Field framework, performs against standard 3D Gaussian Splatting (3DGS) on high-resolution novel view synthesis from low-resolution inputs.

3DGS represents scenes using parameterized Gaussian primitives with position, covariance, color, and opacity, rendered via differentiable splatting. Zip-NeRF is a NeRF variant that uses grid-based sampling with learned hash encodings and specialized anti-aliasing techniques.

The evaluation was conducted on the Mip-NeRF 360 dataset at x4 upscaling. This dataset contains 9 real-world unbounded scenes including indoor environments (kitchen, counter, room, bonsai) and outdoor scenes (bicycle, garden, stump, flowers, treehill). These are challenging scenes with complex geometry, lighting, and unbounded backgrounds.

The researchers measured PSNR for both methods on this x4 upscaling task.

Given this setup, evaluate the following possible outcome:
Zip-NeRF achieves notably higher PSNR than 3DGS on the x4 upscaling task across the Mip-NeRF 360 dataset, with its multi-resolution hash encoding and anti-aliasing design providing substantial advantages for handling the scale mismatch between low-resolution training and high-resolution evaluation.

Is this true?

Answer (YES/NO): NO